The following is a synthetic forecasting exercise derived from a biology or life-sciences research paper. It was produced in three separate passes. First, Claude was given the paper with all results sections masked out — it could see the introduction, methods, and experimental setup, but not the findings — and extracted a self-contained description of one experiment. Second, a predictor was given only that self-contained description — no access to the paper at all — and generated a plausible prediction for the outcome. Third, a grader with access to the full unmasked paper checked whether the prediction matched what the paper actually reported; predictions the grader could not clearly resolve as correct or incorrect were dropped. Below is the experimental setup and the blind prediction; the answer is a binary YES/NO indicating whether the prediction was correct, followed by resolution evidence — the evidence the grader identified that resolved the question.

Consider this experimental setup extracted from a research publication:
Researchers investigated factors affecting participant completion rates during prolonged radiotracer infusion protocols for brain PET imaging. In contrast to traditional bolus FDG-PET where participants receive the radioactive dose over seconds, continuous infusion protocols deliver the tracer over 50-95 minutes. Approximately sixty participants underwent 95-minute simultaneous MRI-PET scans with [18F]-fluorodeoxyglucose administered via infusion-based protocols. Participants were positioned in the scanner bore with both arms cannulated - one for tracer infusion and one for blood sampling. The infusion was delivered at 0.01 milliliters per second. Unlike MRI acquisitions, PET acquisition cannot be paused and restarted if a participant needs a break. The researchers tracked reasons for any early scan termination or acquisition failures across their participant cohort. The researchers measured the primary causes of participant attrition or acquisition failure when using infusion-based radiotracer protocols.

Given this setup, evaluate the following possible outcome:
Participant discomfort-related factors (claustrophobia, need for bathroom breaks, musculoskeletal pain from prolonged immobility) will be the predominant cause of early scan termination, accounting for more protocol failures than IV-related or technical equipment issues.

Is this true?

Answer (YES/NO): NO